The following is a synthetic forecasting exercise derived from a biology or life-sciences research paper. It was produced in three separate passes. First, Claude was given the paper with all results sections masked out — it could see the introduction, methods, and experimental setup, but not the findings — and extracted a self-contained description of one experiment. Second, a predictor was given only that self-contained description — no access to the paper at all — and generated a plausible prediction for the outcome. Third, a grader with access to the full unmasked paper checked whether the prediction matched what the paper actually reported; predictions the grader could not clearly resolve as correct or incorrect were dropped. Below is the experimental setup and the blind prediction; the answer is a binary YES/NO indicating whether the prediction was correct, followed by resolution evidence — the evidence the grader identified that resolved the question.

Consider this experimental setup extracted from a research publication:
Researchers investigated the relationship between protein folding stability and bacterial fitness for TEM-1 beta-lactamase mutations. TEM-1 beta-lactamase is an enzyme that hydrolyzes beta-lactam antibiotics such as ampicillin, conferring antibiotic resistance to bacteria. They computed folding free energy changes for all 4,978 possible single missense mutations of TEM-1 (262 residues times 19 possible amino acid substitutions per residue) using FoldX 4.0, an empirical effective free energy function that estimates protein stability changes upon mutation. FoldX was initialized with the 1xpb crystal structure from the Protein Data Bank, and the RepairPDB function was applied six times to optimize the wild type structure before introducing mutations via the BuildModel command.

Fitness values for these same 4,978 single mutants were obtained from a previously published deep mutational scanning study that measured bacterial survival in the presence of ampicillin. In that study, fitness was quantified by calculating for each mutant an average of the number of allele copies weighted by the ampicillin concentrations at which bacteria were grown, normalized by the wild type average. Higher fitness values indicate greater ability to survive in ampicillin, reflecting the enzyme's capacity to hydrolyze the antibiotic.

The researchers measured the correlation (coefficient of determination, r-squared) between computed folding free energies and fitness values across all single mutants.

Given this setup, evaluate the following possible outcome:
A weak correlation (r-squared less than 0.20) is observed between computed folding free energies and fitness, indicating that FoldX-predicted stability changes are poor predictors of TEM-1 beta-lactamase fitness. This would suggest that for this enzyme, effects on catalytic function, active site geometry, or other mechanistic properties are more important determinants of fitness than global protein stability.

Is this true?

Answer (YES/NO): NO